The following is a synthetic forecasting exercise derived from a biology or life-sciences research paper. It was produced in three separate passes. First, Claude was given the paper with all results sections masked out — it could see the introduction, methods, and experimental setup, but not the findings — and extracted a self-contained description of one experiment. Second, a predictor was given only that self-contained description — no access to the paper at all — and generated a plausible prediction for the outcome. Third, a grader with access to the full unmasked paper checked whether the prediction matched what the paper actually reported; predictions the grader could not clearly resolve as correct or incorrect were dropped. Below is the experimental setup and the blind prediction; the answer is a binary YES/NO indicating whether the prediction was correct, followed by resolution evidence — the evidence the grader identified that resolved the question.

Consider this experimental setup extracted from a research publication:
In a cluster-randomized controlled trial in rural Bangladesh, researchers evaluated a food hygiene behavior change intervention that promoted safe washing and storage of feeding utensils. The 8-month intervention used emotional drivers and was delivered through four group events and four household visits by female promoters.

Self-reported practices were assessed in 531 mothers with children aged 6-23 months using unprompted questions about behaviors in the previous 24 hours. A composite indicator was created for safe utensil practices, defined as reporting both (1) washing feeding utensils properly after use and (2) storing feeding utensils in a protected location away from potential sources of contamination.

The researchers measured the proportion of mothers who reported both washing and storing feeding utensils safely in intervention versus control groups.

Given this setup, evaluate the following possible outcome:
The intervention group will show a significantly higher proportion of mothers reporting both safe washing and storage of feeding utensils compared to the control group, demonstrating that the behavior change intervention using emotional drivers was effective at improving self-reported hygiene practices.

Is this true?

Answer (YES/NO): YES